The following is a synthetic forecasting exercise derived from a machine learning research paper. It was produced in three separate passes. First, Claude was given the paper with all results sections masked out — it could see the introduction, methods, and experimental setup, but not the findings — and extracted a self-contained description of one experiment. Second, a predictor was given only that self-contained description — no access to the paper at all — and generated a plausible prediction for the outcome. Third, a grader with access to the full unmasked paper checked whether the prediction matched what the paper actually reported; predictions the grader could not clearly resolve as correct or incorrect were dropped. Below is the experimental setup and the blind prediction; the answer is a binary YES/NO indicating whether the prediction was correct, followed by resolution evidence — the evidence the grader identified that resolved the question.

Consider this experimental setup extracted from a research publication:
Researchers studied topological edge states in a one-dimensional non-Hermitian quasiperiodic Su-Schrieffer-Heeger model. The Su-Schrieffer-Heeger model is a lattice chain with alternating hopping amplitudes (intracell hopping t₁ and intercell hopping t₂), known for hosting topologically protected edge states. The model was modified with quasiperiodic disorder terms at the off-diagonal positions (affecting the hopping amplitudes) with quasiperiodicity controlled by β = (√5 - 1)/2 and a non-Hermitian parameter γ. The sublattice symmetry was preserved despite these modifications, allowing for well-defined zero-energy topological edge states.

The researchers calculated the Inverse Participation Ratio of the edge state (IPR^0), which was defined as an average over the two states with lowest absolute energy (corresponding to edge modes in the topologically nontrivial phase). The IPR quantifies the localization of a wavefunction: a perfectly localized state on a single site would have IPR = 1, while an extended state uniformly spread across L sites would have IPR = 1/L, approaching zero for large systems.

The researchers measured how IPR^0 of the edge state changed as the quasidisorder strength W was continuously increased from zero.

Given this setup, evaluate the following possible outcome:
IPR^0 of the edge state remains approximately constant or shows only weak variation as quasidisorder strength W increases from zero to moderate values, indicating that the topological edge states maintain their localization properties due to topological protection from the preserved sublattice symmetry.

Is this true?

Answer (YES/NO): NO